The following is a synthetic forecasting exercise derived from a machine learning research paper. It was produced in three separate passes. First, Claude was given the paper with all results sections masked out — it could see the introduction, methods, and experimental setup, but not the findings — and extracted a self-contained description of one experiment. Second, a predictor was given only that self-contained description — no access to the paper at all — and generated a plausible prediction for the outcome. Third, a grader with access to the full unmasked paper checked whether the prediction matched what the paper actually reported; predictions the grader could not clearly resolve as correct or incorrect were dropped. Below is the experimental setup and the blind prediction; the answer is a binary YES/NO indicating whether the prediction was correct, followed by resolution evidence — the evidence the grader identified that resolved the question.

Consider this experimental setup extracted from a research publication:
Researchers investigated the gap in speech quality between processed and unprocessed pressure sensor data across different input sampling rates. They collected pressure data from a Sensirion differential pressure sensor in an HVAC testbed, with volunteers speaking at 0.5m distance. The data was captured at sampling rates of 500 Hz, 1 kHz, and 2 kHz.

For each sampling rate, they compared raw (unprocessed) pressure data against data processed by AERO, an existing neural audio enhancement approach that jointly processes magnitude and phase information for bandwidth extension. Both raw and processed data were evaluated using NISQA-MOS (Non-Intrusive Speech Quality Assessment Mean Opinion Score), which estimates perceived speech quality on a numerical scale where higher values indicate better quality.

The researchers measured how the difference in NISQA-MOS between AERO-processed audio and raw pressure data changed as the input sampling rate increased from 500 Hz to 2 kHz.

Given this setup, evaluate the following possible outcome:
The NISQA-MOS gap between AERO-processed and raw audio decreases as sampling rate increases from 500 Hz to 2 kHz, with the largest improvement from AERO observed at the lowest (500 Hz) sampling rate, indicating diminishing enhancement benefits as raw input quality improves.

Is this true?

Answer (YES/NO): NO